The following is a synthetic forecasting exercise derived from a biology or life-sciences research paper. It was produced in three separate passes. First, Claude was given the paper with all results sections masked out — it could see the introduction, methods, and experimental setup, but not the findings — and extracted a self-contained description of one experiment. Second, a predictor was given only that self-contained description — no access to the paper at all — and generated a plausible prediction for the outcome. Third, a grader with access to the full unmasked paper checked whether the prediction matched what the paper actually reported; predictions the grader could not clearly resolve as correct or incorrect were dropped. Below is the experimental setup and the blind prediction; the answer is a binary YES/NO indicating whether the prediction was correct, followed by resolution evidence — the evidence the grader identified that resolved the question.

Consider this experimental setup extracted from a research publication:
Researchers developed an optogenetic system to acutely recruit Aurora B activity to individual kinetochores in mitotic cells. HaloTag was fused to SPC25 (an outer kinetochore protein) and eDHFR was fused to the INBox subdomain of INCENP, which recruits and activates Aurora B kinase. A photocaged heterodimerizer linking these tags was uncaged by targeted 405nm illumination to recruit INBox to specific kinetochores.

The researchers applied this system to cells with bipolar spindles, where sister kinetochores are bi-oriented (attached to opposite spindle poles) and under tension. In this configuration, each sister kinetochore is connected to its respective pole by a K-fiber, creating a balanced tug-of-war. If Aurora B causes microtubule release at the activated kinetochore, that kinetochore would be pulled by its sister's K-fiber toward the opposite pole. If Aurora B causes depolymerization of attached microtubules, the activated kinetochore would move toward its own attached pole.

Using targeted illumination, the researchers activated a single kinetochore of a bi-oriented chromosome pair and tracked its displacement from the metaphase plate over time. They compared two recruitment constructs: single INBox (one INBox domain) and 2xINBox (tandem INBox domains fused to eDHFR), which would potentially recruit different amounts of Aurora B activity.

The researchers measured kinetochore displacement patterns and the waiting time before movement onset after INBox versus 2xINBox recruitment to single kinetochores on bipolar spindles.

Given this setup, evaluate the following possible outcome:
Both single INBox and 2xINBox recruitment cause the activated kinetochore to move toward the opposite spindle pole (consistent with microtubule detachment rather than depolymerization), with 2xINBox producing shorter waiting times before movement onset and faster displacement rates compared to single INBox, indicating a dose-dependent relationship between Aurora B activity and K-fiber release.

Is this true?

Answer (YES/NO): NO